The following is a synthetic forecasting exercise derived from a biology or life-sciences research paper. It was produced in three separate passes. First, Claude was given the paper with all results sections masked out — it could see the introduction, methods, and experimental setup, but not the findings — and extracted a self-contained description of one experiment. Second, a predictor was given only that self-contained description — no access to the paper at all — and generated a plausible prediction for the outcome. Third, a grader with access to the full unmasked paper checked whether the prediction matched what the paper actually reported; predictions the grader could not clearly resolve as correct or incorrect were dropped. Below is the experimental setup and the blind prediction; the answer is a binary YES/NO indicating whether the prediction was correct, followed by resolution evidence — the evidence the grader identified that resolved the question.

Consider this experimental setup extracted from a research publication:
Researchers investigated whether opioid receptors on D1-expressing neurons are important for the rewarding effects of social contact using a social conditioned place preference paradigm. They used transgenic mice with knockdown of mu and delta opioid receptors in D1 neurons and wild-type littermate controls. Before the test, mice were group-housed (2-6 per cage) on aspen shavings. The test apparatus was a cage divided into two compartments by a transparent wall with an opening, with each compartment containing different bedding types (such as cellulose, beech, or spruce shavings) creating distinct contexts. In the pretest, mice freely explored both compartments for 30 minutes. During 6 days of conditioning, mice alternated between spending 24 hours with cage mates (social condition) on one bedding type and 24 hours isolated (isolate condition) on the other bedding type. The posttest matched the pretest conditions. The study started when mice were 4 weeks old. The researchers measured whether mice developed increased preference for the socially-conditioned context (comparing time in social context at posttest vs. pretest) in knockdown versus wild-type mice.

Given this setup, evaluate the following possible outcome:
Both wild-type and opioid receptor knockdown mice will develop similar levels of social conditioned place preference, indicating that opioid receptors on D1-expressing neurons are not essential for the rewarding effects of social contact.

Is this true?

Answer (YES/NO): YES